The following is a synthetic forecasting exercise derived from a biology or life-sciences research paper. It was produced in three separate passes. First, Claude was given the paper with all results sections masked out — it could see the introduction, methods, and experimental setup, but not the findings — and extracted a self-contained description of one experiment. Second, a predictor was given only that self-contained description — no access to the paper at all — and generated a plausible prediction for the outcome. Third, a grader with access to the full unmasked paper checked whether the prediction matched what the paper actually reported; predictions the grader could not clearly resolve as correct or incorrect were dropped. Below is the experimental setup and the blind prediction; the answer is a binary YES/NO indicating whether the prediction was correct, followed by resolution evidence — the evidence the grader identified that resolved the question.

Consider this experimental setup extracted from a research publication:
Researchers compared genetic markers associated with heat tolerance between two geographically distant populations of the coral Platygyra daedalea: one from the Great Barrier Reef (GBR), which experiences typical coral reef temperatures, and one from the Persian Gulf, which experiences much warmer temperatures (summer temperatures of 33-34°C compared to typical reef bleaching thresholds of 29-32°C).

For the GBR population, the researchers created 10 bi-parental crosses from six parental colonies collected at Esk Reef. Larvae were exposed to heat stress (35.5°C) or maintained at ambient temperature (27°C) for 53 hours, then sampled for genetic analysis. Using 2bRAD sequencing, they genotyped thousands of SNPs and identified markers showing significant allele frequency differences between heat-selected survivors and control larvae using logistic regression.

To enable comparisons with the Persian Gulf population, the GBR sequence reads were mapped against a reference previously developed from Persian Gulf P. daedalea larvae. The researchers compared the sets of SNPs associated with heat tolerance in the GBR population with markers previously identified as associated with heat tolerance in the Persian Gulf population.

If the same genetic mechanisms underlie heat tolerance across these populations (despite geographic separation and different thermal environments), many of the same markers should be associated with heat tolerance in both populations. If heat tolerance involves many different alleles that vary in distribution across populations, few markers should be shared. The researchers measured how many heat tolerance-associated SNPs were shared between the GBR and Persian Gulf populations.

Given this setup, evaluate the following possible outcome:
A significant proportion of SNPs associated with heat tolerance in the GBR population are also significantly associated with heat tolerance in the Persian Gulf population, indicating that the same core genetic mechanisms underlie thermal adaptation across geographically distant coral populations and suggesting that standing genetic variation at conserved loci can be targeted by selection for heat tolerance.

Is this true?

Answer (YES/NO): NO